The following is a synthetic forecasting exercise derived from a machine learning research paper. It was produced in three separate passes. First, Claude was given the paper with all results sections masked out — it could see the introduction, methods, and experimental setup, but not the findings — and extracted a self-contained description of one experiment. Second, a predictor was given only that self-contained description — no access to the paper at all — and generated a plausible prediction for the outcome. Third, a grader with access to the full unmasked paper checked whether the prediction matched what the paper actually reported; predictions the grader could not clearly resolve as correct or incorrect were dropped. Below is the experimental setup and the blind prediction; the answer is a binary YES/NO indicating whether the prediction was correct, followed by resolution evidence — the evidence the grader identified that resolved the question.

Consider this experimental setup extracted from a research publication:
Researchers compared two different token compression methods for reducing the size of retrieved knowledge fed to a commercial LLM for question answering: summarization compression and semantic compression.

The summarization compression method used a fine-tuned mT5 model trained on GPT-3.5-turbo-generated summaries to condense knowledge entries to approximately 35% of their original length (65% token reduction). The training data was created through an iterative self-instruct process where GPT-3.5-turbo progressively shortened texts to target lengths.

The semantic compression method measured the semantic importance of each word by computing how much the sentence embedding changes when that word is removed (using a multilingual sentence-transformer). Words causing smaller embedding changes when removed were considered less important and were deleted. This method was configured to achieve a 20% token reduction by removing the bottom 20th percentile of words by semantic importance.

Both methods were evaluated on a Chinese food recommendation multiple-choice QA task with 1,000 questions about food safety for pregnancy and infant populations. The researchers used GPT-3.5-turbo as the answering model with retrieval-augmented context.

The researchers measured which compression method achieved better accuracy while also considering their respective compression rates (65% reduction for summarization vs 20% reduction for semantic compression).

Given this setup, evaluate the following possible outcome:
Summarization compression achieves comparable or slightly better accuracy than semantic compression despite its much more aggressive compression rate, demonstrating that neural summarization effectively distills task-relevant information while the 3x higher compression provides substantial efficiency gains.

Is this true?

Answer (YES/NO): YES